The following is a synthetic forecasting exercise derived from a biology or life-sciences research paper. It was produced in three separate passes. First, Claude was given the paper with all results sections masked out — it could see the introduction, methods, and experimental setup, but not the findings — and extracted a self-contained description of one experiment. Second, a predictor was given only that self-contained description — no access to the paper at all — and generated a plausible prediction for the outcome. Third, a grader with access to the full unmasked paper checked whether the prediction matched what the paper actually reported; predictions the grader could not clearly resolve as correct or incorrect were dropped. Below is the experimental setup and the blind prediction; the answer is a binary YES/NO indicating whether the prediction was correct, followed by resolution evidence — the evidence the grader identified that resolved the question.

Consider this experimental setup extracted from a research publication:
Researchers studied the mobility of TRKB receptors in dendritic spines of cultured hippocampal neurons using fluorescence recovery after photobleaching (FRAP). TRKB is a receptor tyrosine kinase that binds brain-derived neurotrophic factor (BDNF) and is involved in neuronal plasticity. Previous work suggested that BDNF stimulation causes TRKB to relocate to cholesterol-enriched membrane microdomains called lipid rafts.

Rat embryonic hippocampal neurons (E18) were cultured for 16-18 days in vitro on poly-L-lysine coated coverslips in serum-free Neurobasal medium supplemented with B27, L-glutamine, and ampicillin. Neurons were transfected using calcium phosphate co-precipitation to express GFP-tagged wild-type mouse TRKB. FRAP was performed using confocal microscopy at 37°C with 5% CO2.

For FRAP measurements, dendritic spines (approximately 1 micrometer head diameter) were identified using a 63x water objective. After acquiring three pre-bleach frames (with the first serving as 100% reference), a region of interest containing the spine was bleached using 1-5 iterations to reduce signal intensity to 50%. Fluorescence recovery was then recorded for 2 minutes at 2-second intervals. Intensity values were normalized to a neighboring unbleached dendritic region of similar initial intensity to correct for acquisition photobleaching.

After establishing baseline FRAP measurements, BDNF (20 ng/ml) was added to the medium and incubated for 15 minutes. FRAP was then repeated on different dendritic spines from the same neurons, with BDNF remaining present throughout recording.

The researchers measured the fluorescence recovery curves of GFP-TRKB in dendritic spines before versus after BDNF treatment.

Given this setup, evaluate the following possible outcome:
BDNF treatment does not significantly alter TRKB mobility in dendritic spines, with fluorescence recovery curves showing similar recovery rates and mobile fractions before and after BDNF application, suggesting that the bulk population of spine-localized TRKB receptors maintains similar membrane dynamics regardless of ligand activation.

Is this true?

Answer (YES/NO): NO